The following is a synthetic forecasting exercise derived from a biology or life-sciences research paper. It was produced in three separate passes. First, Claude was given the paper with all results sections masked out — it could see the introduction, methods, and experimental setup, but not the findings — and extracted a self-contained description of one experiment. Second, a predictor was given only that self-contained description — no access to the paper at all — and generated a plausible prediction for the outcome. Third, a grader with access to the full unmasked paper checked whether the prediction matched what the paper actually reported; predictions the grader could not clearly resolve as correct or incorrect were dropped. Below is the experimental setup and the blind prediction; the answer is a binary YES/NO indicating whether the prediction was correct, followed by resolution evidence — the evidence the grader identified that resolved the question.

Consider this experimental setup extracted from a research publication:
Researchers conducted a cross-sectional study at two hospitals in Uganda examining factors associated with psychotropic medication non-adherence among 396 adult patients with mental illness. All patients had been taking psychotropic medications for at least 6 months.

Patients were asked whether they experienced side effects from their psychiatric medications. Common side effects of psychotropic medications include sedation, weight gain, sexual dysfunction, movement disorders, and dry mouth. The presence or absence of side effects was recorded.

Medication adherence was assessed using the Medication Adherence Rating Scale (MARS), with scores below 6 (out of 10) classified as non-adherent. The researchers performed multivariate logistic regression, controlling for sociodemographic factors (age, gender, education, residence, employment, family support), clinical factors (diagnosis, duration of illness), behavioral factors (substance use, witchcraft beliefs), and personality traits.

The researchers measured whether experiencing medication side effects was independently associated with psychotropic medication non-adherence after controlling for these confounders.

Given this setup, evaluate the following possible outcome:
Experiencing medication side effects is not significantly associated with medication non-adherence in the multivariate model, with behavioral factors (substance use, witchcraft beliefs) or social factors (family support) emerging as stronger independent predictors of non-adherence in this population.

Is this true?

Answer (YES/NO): NO